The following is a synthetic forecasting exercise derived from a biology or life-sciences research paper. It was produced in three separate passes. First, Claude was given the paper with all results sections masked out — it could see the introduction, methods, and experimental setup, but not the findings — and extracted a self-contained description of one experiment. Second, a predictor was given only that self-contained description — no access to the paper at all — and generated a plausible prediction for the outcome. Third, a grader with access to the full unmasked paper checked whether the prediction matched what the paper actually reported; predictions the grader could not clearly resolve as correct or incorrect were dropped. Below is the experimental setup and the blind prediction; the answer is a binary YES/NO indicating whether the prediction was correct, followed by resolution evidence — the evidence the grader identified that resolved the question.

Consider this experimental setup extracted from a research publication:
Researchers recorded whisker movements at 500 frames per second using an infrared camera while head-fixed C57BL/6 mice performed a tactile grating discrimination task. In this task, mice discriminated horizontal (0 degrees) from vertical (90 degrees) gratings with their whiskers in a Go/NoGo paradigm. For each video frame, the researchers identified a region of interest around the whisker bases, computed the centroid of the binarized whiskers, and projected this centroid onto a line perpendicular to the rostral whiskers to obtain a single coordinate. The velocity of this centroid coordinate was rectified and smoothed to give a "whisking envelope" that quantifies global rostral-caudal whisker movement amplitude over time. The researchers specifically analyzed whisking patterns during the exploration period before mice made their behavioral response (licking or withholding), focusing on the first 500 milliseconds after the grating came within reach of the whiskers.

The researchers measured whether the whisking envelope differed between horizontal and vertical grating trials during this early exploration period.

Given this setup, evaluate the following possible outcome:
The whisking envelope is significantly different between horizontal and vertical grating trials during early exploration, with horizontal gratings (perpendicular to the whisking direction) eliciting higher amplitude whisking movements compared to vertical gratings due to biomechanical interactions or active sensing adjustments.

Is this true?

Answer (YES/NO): NO